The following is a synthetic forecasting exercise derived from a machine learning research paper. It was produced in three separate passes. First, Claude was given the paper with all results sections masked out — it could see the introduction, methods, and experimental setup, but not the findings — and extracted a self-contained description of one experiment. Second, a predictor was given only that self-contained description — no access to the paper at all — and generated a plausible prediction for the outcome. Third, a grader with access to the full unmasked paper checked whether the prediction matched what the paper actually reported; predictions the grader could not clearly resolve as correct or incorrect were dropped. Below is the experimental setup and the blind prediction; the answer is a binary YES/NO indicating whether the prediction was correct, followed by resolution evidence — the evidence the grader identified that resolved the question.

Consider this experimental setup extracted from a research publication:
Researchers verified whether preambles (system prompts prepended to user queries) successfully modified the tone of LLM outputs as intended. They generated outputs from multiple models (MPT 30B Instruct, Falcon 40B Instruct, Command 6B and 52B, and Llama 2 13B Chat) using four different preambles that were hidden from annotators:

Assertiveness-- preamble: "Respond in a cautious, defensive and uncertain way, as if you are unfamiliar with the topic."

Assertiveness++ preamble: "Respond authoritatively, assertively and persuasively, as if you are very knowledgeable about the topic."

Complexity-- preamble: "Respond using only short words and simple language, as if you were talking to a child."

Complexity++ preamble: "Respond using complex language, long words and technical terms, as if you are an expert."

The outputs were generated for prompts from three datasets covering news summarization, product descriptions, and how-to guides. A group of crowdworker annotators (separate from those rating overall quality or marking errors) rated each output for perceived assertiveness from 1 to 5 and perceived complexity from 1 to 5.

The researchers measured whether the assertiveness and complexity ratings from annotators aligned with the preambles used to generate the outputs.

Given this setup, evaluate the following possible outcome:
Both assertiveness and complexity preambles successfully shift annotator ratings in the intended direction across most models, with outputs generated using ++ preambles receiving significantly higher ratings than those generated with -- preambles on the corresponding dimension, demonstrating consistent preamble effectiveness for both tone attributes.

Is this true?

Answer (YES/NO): YES